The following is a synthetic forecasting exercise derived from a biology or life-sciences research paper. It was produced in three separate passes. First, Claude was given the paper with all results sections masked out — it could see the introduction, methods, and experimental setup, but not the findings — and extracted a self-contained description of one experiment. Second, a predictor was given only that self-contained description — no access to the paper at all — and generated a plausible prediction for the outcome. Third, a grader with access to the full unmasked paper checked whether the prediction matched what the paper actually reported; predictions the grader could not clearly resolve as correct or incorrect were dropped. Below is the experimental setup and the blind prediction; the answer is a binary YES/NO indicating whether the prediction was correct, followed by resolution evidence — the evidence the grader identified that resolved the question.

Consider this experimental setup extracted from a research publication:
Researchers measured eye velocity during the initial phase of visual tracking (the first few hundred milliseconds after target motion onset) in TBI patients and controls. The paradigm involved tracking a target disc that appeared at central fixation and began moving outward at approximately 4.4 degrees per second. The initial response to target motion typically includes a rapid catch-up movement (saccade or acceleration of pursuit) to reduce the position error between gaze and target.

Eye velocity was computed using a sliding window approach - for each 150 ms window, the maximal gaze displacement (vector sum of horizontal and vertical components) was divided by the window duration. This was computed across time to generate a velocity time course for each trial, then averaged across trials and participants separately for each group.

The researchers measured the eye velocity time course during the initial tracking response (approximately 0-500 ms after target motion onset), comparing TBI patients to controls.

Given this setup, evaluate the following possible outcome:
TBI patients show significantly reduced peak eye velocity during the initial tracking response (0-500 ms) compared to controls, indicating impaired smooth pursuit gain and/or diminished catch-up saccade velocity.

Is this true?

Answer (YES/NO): YES